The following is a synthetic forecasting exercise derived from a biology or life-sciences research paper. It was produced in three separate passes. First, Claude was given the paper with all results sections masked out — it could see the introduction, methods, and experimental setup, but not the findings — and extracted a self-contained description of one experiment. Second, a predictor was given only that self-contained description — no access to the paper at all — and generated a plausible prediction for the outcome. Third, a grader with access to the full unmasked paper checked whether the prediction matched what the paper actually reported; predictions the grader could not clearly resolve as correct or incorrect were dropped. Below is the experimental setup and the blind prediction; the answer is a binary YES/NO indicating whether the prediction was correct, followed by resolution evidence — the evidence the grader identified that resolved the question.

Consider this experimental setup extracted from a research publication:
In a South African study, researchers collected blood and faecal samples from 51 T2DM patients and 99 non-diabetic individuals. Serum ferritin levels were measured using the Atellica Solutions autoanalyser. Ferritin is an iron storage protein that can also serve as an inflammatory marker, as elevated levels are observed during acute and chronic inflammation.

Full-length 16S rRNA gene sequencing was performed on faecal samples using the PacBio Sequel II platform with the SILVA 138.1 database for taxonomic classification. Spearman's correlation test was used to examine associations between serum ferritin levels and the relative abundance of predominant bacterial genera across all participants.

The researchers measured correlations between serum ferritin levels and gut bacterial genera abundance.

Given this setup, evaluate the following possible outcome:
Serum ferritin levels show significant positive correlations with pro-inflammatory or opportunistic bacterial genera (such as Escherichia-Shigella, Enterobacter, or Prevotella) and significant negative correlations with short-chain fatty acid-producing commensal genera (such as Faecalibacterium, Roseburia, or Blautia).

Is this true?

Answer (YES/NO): NO